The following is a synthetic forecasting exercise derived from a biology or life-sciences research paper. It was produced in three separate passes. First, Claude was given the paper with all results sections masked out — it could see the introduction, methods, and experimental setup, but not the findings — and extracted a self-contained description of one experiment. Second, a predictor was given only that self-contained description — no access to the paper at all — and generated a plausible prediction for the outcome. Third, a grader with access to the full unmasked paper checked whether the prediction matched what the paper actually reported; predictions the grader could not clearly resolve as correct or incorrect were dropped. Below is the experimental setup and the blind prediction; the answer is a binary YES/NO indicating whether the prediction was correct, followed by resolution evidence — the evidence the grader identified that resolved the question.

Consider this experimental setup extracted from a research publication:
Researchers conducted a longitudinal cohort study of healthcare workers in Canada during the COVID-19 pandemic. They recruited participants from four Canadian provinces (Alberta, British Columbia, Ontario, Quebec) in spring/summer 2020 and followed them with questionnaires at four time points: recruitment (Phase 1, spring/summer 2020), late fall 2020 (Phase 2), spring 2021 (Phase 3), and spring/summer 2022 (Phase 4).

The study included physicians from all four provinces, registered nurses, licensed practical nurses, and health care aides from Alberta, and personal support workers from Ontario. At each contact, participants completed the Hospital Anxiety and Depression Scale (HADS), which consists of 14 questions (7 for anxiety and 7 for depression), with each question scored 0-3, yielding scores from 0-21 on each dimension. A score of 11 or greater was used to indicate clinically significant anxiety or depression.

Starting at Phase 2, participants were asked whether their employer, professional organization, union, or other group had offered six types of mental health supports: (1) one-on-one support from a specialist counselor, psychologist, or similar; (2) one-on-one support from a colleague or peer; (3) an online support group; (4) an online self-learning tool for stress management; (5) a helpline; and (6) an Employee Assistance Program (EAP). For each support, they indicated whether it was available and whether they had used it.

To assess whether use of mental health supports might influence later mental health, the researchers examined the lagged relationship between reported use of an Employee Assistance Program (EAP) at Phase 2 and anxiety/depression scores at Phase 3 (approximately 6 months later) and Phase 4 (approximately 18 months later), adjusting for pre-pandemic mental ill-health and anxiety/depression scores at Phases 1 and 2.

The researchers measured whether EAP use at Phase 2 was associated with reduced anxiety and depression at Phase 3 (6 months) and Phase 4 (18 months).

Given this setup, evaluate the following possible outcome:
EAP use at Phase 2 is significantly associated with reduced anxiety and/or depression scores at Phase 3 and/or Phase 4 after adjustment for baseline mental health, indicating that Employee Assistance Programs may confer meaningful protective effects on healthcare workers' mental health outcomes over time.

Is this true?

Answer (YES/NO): YES